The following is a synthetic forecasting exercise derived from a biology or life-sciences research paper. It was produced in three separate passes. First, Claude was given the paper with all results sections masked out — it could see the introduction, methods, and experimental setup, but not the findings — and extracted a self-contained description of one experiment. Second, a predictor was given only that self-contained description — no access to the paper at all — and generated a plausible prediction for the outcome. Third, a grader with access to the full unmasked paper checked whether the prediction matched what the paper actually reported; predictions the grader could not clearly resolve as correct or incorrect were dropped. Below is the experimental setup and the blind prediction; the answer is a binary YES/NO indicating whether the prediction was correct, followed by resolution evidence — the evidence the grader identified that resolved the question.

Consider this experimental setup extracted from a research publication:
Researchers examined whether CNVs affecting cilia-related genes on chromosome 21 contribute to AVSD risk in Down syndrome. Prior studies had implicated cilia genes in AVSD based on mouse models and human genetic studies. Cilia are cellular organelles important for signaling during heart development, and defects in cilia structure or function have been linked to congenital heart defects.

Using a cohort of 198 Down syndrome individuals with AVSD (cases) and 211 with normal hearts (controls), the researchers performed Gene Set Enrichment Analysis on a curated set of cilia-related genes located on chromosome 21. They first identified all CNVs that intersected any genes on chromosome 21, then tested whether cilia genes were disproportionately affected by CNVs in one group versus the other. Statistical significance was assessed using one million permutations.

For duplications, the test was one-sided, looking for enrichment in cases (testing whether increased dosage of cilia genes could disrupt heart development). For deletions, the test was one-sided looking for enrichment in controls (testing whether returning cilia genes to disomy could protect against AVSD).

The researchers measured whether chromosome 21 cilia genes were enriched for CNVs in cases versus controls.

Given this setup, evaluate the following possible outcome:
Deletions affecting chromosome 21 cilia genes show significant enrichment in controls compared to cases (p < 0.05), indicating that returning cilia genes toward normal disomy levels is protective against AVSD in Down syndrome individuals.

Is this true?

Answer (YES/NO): NO